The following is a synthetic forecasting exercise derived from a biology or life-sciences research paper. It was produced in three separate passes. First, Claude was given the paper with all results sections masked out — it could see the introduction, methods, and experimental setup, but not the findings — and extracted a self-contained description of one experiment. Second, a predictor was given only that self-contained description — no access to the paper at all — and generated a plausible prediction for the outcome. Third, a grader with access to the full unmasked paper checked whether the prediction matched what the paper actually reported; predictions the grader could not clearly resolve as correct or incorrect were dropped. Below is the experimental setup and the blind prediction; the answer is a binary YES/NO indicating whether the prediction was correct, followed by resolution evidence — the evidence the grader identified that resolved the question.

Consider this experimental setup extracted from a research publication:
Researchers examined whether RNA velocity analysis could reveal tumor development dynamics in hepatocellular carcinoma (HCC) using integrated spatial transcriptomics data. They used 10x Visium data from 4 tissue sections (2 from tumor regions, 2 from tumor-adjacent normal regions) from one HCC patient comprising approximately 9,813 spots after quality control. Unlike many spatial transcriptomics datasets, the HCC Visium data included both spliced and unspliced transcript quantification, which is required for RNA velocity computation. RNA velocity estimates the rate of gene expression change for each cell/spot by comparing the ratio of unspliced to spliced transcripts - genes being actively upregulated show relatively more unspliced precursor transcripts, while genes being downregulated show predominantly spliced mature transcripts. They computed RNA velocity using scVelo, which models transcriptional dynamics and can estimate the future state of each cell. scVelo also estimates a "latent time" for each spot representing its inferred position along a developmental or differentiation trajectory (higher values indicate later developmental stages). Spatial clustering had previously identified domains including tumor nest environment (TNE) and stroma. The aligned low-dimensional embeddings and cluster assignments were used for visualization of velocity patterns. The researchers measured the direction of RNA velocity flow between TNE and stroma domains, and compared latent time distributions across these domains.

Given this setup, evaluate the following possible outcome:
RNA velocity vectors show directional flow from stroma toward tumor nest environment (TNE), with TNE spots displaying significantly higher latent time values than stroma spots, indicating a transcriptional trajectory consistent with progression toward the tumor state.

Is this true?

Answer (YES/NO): NO